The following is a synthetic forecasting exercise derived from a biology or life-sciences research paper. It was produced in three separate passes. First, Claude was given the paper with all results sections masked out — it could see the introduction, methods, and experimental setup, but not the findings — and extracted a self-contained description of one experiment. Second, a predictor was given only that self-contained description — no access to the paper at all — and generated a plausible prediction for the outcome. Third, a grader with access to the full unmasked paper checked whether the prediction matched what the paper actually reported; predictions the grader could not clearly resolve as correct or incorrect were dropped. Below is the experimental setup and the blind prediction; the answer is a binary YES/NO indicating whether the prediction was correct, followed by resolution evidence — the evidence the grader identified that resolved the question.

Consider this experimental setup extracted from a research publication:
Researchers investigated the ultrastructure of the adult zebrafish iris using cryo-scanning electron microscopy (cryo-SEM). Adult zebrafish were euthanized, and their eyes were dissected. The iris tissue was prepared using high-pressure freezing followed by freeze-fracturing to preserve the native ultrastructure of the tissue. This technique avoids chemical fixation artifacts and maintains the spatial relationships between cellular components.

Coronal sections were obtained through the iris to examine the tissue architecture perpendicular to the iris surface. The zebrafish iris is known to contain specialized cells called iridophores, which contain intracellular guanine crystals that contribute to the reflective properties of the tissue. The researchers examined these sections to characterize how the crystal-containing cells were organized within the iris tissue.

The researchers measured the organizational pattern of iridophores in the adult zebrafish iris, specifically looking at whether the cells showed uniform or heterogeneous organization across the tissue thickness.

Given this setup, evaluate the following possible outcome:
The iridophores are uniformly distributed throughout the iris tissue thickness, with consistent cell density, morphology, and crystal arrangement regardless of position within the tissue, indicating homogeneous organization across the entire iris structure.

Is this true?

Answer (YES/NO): NO